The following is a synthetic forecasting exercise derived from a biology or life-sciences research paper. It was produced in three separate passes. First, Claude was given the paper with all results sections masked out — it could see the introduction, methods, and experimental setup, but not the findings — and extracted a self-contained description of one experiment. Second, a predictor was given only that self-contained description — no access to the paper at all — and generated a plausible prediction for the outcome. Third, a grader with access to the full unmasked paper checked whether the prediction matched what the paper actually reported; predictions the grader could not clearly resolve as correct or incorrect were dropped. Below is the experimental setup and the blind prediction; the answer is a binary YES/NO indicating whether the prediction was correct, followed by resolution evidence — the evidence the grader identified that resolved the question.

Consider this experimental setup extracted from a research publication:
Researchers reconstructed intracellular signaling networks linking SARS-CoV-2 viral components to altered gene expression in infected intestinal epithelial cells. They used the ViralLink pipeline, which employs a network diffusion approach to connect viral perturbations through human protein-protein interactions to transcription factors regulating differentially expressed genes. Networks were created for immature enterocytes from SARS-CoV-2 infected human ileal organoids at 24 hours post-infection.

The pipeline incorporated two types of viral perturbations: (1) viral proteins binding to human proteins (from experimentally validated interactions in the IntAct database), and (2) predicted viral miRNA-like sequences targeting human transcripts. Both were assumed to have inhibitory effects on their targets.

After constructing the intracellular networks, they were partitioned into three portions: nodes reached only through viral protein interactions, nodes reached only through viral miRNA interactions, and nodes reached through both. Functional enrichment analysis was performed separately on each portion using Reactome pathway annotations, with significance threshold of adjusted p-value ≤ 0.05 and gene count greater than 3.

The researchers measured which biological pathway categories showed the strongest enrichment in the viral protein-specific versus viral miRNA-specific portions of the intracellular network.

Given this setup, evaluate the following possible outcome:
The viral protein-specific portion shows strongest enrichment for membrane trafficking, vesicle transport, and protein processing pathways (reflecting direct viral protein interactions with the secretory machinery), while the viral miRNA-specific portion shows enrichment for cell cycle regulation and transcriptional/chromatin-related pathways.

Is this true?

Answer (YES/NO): NO